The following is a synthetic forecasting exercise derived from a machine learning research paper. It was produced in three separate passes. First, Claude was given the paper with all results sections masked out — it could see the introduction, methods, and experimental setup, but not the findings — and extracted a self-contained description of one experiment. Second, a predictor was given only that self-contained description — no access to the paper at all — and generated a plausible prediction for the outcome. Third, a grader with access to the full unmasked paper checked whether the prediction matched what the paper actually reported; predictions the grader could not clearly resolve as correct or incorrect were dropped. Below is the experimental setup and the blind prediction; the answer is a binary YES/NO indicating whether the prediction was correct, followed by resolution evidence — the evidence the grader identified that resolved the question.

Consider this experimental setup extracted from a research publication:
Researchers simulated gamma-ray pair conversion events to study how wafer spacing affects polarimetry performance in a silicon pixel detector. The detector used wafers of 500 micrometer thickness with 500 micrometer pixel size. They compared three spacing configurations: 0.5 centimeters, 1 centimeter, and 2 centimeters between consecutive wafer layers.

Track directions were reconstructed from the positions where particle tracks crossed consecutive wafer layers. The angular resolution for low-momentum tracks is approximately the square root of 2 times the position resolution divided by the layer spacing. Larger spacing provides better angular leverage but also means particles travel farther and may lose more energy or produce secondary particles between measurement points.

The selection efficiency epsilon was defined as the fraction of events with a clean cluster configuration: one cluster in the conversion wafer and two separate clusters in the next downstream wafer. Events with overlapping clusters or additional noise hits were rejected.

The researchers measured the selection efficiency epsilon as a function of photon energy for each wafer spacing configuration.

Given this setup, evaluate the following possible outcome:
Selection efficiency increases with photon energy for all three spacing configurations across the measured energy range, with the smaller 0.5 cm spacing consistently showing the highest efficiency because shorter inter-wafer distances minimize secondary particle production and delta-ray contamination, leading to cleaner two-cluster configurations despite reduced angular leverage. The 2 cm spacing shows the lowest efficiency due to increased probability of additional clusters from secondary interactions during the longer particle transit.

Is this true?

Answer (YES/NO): NO